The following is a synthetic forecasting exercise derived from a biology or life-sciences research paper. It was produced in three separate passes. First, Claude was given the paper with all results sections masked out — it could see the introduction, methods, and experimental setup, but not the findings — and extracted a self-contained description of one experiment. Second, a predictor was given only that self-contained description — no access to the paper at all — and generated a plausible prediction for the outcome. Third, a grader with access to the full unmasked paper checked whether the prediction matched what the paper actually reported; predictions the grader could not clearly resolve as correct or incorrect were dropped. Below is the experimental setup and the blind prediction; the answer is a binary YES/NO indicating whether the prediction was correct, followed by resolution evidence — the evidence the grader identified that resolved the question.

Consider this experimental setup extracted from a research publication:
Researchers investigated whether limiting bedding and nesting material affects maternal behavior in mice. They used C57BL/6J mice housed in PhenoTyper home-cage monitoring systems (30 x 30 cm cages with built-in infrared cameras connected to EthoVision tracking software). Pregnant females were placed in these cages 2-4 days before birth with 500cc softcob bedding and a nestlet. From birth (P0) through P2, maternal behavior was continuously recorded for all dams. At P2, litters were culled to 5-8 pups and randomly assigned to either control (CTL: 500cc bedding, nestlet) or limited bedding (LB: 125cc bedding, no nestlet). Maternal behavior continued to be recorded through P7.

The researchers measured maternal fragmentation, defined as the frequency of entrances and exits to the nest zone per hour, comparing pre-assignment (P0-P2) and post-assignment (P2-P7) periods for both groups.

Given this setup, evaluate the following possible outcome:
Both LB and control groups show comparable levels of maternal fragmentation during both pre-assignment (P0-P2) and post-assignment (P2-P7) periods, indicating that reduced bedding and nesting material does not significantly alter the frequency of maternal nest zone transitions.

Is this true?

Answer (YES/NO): NO